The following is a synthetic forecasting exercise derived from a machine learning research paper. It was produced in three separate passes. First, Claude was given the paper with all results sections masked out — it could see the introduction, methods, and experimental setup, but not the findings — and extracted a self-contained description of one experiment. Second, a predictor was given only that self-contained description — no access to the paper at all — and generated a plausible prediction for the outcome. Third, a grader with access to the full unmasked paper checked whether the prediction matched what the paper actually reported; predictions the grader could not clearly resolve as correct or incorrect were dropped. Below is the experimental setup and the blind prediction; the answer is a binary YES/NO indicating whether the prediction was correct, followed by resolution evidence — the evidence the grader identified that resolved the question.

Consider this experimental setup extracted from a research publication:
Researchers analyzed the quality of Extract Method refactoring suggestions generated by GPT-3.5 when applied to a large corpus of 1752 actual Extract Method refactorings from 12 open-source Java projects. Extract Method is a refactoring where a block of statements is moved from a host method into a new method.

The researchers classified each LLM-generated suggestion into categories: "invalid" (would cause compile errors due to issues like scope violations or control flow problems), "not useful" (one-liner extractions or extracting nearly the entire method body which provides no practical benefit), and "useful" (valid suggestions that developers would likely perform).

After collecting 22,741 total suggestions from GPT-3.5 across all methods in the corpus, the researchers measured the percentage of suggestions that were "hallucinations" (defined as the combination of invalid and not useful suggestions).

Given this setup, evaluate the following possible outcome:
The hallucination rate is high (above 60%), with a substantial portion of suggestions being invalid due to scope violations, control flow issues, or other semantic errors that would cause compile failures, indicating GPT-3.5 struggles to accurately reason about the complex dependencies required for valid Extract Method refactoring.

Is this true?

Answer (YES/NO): YES